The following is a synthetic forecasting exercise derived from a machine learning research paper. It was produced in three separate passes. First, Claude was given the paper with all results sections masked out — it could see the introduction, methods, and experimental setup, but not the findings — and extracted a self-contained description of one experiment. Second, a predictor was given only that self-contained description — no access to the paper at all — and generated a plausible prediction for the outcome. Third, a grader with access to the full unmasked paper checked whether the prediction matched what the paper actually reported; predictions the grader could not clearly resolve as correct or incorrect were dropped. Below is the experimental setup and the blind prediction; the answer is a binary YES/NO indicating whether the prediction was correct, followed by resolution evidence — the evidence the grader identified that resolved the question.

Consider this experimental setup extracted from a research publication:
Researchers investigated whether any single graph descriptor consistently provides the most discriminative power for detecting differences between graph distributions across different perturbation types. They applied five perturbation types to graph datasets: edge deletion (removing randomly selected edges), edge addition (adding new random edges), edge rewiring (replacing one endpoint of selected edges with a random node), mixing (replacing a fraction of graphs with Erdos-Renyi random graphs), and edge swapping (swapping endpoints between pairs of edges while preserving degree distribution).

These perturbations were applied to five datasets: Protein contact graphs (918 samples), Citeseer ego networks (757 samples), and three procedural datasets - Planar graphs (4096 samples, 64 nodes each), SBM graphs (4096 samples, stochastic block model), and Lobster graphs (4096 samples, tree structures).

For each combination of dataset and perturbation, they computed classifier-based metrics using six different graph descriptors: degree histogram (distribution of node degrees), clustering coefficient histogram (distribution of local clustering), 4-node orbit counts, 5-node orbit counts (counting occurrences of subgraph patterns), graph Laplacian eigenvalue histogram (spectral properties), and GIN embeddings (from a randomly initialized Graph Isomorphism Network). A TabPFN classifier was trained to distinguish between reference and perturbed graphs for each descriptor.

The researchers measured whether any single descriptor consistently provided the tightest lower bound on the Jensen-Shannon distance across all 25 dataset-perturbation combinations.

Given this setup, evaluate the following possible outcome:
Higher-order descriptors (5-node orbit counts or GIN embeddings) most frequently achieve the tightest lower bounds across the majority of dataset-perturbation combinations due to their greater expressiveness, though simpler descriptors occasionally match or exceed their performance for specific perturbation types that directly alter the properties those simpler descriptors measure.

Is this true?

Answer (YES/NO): NO